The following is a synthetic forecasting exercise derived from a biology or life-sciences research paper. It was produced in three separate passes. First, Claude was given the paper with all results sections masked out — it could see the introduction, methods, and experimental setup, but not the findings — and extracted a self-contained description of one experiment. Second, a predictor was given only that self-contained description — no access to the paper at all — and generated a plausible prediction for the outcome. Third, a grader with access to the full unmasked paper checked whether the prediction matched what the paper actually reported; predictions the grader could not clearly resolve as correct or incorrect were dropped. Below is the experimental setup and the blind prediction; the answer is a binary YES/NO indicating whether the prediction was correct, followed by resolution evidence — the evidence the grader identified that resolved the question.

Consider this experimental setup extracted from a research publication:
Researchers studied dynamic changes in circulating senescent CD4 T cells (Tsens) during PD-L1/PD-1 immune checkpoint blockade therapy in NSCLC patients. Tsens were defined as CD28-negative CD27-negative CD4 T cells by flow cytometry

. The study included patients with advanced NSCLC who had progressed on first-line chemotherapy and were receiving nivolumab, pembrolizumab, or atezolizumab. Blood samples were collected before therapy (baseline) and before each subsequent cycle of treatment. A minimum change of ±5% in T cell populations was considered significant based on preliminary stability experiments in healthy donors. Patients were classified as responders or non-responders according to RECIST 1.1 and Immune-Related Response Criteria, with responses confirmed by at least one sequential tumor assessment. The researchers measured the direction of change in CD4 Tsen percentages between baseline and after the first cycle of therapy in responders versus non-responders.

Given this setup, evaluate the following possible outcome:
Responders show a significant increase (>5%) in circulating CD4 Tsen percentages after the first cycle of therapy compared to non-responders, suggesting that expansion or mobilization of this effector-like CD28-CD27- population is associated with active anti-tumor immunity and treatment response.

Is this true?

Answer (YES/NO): NO